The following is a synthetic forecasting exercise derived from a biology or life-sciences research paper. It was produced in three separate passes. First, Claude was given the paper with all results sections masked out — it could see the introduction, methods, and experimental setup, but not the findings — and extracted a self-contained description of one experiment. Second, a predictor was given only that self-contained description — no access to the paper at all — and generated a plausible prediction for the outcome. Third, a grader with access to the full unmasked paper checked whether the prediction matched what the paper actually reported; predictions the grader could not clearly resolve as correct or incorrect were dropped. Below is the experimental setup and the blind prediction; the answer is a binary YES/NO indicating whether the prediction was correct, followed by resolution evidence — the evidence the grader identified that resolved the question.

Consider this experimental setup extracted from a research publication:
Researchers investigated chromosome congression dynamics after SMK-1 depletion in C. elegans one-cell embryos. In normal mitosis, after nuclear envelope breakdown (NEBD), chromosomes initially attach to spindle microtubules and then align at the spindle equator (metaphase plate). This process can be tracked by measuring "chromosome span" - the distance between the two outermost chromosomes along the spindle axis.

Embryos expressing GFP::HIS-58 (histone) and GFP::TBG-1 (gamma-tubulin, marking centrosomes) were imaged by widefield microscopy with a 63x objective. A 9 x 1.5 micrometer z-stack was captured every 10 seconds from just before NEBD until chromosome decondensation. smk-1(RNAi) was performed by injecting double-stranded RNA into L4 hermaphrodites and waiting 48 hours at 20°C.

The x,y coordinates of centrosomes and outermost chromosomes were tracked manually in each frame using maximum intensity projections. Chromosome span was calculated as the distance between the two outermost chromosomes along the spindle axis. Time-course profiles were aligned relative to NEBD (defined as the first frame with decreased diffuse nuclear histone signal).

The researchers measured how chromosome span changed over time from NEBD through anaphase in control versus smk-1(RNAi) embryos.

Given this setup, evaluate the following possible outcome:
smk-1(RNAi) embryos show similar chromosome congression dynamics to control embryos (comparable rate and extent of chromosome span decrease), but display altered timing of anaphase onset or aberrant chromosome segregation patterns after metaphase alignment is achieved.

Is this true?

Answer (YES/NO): NO